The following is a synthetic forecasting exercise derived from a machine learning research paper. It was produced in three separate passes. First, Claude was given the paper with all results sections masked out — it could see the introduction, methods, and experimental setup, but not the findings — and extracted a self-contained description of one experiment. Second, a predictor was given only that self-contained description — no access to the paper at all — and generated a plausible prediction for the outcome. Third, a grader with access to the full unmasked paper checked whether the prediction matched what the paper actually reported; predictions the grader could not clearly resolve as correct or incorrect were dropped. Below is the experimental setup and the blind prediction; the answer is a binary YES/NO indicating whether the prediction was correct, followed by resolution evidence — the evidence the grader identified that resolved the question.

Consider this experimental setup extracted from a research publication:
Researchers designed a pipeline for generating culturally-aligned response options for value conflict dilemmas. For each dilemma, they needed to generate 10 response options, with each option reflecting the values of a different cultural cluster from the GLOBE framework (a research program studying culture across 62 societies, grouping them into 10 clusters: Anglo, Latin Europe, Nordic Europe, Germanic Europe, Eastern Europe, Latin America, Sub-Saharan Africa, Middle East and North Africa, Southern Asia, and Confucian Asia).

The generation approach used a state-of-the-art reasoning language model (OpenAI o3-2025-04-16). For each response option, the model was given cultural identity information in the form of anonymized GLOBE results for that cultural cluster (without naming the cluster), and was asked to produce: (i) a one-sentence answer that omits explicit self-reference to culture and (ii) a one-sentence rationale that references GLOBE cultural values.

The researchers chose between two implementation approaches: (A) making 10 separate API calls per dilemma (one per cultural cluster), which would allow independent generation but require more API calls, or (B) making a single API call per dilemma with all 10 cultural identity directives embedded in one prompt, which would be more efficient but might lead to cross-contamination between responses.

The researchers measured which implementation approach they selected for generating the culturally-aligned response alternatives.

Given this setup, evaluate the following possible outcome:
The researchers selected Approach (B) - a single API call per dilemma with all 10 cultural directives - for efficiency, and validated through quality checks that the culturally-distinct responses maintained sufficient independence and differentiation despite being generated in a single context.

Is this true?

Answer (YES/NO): YES